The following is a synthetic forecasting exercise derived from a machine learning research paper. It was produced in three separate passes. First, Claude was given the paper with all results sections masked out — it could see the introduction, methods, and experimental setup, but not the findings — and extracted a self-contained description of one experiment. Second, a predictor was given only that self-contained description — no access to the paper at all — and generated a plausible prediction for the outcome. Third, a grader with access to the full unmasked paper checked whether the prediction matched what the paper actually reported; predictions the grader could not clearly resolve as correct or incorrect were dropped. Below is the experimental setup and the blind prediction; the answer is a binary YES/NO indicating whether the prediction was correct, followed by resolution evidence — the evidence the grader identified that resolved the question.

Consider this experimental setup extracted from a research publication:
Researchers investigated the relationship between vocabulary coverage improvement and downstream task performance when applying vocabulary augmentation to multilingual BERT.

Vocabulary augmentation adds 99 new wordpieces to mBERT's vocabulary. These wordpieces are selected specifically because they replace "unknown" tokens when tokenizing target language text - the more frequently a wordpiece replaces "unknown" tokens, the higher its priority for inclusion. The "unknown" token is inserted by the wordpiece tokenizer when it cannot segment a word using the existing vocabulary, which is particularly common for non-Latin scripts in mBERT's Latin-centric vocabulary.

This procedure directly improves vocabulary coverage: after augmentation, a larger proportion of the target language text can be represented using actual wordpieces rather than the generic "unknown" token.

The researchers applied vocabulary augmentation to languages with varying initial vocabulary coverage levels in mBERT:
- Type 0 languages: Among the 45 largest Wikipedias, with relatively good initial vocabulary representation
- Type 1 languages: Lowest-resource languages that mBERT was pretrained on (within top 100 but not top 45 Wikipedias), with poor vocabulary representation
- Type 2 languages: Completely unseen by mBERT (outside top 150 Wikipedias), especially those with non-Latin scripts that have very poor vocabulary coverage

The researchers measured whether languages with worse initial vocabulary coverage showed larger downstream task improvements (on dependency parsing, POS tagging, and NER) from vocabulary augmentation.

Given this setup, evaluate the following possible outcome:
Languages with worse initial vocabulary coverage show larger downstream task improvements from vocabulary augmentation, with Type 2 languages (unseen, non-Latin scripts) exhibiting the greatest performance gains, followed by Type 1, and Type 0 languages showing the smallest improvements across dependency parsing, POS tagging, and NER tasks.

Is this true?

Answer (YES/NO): NO